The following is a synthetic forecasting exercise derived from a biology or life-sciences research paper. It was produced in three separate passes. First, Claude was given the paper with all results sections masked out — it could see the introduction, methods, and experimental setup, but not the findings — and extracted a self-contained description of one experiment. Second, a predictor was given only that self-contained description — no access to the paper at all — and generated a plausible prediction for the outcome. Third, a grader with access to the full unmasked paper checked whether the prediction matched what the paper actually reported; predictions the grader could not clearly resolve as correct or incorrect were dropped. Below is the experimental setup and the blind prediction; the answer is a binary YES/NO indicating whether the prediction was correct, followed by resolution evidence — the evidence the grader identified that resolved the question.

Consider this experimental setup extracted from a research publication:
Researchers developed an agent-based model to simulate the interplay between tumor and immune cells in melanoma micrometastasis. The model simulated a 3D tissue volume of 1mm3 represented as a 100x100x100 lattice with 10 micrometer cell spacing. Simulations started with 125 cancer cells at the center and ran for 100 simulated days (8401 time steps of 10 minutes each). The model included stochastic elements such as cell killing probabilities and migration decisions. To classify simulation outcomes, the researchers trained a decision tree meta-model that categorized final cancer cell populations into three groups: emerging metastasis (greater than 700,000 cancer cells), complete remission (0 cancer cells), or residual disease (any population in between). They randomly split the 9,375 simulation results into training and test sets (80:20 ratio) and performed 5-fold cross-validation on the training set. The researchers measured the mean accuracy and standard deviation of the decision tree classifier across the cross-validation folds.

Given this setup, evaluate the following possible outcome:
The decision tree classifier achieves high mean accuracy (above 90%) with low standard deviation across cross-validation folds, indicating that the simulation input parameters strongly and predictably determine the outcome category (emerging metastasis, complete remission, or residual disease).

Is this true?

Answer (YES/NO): NO